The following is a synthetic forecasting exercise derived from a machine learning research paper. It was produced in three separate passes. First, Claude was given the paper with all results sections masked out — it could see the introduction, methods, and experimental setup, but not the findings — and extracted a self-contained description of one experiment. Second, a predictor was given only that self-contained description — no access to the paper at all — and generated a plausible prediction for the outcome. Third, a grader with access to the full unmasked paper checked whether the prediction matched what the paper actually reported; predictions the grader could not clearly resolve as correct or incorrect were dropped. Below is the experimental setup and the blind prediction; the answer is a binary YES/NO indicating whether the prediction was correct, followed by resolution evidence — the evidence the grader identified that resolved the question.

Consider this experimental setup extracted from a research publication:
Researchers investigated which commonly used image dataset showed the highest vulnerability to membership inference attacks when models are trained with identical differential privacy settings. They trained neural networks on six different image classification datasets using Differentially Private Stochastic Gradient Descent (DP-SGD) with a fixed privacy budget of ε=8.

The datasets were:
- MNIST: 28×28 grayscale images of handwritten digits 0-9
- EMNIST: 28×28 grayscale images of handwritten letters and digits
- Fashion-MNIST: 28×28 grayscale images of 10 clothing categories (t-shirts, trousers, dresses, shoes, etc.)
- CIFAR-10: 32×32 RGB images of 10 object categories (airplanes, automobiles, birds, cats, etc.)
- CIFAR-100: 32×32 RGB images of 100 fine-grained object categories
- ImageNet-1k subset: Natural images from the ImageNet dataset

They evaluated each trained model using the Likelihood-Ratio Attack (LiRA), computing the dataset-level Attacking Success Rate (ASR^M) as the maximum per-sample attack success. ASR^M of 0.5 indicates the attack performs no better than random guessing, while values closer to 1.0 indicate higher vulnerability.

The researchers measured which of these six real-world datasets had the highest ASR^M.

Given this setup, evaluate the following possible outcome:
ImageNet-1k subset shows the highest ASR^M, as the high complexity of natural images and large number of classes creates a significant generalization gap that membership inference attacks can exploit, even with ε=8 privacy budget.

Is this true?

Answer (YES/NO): NO